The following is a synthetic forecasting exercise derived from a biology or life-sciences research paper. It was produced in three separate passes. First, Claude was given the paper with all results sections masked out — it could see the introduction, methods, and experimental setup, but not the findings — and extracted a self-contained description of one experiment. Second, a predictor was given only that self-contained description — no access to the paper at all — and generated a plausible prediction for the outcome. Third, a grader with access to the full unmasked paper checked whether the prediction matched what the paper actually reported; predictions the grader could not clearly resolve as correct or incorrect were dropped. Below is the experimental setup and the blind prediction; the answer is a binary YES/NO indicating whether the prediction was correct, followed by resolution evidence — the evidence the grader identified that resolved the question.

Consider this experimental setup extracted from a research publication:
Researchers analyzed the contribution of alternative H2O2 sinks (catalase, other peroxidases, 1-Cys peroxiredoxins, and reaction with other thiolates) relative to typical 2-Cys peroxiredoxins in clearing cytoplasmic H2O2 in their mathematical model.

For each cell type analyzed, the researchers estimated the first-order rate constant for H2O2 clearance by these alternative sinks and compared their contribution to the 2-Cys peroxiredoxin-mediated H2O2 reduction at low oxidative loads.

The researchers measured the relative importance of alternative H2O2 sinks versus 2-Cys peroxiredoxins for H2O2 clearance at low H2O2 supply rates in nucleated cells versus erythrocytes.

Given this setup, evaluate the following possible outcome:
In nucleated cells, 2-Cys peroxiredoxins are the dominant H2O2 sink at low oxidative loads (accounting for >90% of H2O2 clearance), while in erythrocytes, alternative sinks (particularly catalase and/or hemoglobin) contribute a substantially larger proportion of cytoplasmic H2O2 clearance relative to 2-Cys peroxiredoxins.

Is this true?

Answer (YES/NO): YES